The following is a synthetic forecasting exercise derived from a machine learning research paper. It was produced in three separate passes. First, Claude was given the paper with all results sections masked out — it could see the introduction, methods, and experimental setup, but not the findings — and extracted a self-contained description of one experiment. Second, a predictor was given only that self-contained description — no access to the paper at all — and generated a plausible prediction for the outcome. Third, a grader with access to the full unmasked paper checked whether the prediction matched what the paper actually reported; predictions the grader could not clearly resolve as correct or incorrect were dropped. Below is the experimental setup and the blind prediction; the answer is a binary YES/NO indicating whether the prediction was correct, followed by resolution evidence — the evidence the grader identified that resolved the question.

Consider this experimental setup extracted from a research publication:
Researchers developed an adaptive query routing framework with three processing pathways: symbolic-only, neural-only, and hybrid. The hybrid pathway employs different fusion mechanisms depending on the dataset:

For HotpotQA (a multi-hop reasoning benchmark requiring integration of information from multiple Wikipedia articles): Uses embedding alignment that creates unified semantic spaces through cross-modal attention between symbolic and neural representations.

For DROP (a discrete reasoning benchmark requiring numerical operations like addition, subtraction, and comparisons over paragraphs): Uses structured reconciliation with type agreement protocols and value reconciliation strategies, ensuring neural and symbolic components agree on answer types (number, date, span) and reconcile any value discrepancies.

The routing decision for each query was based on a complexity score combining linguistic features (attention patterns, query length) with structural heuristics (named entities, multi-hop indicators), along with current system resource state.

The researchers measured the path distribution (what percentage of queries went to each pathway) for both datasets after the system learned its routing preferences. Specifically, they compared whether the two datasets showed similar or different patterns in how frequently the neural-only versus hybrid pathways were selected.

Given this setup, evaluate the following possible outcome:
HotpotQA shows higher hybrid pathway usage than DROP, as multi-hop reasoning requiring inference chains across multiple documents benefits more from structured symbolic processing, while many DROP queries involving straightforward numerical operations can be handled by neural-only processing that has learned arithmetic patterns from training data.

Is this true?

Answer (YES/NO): NO